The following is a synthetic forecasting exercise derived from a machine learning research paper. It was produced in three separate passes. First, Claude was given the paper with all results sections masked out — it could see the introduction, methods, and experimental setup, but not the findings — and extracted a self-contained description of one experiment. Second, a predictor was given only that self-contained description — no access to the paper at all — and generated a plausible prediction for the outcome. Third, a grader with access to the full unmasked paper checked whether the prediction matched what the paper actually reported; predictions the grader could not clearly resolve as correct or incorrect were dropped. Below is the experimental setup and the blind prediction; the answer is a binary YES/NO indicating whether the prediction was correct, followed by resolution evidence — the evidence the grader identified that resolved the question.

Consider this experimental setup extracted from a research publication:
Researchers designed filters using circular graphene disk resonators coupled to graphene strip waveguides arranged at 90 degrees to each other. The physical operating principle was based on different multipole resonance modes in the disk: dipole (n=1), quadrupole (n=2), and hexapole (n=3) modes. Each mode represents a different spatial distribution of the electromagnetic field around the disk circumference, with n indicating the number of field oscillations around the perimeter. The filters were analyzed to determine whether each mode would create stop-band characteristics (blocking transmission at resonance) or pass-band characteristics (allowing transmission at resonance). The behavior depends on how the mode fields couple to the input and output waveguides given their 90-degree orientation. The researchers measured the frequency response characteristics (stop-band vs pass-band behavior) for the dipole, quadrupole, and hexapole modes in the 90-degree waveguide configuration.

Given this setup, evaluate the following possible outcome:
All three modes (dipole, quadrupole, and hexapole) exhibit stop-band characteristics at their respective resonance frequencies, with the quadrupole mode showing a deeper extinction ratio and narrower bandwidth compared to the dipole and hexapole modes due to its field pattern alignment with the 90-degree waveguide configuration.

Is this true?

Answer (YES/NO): NO